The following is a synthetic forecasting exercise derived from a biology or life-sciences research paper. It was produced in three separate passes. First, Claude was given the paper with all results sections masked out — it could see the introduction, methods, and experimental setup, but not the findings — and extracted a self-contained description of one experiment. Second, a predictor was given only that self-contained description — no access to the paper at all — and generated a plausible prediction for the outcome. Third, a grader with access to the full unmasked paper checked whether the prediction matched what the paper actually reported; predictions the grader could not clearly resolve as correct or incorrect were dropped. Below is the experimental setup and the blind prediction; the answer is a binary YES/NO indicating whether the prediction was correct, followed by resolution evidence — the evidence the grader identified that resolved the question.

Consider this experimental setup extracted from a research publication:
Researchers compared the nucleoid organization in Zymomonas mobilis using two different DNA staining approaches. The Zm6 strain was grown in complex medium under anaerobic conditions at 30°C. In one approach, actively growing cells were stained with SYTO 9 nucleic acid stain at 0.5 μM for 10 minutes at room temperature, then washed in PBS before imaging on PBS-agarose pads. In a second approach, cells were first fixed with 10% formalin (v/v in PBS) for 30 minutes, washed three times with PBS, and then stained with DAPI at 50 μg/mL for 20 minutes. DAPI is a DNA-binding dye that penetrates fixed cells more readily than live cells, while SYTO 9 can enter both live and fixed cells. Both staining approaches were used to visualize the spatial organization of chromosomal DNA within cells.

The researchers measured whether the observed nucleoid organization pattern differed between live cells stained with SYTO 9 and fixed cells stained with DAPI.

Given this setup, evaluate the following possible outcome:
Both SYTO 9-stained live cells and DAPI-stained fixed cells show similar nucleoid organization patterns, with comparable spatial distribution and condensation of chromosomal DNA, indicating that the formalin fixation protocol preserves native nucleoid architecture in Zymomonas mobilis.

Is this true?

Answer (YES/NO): YES